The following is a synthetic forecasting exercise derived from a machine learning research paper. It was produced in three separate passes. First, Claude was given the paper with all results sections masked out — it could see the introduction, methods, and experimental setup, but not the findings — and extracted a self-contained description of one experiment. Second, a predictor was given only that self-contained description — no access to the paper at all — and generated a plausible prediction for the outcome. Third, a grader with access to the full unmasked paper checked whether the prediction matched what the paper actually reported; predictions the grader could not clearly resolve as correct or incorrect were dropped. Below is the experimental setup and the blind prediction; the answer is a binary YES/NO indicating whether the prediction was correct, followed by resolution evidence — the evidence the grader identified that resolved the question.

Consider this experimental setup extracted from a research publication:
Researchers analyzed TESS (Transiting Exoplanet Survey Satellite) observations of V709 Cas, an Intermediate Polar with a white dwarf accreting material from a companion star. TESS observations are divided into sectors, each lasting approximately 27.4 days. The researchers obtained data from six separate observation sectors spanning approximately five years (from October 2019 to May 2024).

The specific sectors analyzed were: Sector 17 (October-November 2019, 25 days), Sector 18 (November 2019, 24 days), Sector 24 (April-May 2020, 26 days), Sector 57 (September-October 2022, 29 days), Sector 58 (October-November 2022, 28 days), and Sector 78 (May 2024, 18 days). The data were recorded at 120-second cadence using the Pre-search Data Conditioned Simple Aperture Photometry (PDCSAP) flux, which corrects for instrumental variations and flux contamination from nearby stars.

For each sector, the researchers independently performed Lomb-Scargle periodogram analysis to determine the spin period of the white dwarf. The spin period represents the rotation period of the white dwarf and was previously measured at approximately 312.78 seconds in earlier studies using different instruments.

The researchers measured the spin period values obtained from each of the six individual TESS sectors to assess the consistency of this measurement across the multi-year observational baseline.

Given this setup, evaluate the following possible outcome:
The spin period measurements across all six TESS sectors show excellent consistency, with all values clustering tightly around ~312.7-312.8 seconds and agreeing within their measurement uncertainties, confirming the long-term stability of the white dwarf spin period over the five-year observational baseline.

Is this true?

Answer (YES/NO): YES